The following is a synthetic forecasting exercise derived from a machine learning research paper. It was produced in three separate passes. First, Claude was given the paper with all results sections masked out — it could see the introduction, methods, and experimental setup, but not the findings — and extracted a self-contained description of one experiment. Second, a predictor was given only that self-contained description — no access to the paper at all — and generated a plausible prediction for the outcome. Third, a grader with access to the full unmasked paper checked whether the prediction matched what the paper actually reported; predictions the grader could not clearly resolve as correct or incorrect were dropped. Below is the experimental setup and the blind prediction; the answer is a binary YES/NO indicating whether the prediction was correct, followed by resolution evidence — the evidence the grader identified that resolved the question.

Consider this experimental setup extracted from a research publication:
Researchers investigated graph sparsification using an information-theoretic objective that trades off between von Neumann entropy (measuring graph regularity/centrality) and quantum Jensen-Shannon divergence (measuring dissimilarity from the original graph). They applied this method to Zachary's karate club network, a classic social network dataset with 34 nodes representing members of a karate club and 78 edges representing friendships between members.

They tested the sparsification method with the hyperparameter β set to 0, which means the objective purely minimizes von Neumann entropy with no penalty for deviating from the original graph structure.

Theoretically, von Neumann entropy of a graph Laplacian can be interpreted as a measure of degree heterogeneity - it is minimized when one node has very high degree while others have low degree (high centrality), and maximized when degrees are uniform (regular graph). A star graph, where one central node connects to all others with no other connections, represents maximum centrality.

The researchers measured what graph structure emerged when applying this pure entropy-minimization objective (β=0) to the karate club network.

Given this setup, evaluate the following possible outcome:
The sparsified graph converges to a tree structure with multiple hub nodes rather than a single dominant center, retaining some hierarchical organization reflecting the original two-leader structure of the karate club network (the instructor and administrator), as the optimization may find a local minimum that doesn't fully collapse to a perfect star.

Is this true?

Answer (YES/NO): NO